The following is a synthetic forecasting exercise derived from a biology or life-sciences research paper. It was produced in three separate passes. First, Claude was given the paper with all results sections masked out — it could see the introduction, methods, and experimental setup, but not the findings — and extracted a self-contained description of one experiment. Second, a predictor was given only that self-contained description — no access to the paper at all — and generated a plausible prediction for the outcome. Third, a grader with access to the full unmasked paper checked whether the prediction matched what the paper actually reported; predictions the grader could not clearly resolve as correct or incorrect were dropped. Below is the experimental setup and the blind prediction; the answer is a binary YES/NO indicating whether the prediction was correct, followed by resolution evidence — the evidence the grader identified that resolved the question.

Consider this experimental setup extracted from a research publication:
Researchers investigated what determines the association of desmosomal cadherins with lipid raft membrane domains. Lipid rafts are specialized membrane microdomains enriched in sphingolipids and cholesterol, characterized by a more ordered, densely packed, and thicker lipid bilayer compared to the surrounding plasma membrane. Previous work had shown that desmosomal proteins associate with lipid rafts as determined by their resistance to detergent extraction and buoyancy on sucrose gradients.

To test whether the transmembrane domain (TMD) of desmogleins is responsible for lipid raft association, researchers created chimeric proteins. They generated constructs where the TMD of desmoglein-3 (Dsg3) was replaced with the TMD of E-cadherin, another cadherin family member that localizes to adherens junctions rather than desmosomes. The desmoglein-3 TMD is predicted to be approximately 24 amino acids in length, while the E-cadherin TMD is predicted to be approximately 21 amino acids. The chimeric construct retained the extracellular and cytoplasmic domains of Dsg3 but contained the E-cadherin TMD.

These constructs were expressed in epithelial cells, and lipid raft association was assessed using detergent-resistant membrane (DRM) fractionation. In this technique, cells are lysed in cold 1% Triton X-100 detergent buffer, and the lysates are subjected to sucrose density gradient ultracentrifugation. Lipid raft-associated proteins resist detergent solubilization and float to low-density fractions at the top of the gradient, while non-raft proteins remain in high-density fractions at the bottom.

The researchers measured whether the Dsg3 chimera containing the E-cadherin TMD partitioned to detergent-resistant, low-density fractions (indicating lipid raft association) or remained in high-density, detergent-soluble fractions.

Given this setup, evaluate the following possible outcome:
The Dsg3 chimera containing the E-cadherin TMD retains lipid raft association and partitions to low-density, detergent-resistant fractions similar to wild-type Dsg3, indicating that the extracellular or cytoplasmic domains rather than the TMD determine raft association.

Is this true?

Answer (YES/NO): NO